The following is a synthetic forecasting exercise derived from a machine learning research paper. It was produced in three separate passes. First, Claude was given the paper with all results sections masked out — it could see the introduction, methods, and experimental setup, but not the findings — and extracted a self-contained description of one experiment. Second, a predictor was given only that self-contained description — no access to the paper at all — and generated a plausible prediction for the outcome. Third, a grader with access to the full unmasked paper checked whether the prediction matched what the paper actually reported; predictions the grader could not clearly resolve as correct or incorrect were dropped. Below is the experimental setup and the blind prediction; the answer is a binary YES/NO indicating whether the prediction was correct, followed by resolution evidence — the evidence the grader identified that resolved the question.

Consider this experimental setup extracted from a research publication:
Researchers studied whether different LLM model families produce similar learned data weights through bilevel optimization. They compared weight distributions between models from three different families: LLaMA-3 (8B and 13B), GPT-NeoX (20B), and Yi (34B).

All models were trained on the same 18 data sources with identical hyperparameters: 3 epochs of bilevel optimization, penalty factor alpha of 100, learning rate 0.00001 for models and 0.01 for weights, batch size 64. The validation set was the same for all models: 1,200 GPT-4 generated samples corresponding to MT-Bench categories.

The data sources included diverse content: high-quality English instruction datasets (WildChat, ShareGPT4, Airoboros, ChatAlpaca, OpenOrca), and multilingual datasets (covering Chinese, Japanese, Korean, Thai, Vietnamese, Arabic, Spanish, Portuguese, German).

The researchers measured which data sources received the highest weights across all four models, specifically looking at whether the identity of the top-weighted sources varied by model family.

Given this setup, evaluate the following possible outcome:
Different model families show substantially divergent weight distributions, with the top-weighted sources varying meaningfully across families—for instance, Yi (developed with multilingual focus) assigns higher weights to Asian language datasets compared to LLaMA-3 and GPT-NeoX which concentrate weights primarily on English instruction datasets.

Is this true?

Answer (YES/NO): NO